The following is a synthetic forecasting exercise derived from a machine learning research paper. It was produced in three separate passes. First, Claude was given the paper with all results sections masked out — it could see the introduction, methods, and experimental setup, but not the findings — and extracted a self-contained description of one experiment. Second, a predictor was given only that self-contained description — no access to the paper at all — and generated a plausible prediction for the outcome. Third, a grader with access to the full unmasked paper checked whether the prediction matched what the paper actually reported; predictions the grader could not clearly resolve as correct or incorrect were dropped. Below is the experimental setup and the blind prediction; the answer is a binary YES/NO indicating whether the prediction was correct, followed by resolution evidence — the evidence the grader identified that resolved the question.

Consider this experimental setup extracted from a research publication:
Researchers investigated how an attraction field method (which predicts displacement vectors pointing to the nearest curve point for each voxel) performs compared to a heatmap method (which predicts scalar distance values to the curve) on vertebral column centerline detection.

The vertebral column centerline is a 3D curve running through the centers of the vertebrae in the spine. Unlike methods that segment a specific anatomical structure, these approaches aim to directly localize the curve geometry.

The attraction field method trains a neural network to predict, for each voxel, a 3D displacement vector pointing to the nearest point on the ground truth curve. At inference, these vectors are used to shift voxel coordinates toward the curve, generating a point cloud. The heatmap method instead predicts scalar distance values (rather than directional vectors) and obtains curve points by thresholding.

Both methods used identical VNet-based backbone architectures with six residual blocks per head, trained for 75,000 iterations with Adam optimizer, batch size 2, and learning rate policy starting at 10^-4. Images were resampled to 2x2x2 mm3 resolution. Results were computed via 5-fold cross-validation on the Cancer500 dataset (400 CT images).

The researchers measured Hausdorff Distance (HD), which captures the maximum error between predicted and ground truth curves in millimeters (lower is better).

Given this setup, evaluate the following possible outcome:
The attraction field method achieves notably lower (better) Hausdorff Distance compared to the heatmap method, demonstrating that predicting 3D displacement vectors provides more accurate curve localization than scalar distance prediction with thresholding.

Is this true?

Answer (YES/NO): NO